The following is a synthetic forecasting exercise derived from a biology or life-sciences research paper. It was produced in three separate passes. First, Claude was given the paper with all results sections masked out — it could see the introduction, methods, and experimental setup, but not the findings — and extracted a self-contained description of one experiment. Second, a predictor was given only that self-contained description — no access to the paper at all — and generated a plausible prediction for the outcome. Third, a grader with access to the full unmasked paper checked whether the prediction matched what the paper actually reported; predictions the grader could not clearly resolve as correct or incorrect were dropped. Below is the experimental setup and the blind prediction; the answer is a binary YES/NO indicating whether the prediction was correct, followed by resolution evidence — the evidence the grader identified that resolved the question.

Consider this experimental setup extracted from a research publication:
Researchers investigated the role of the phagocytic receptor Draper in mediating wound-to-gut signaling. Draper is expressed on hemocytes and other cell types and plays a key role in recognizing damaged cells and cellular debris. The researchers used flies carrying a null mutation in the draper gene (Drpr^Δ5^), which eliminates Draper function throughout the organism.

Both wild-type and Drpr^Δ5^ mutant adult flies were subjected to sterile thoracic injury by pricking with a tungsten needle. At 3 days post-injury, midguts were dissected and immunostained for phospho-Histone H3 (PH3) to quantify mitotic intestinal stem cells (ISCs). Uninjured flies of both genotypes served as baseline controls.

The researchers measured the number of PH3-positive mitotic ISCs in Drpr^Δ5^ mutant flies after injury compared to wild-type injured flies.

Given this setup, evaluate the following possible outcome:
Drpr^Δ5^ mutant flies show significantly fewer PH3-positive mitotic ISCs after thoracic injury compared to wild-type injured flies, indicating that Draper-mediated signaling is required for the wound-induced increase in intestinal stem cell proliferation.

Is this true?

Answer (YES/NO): YES